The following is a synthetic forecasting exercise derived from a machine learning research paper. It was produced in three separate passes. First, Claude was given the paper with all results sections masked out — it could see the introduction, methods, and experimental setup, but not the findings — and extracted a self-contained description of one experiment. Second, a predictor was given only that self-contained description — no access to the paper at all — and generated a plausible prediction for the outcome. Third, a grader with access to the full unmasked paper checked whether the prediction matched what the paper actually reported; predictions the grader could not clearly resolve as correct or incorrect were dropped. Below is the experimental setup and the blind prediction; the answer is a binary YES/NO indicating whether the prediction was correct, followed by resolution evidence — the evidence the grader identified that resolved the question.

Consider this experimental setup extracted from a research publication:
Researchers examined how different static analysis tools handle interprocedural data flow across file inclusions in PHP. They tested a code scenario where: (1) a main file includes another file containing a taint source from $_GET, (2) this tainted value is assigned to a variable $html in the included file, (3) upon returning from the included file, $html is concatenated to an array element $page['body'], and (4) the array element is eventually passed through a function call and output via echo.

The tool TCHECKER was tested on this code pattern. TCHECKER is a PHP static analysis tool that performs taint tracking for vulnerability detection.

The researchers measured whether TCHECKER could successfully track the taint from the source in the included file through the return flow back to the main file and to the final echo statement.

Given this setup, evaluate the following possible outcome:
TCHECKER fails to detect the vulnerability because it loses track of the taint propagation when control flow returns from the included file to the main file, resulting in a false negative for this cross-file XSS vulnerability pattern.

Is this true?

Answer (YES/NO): YES